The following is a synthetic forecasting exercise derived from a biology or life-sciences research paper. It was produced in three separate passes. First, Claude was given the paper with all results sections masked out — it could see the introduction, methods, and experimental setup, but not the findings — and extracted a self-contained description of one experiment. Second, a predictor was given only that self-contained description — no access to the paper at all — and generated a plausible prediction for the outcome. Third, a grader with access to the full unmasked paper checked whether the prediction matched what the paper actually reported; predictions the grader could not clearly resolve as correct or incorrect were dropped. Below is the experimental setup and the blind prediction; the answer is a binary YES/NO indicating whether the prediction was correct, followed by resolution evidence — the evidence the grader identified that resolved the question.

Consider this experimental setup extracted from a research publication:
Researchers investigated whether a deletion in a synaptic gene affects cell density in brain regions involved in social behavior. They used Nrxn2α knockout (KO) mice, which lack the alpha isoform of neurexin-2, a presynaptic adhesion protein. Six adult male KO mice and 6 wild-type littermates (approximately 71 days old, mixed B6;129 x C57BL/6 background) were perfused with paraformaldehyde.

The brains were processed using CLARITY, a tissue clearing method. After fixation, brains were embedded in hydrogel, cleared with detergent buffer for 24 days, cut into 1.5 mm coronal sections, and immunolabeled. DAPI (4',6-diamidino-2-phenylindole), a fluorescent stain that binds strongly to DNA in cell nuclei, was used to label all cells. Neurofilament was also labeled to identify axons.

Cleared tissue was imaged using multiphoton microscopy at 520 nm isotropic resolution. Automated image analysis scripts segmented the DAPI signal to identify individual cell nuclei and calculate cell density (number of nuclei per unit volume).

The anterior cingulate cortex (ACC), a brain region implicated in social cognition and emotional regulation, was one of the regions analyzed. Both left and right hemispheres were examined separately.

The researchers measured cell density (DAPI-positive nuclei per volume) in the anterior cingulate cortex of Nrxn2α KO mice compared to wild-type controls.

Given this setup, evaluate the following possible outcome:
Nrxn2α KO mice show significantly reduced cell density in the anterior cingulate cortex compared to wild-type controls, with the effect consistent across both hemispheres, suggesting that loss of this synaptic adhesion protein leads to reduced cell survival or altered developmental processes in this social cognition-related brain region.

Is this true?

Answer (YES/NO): NO